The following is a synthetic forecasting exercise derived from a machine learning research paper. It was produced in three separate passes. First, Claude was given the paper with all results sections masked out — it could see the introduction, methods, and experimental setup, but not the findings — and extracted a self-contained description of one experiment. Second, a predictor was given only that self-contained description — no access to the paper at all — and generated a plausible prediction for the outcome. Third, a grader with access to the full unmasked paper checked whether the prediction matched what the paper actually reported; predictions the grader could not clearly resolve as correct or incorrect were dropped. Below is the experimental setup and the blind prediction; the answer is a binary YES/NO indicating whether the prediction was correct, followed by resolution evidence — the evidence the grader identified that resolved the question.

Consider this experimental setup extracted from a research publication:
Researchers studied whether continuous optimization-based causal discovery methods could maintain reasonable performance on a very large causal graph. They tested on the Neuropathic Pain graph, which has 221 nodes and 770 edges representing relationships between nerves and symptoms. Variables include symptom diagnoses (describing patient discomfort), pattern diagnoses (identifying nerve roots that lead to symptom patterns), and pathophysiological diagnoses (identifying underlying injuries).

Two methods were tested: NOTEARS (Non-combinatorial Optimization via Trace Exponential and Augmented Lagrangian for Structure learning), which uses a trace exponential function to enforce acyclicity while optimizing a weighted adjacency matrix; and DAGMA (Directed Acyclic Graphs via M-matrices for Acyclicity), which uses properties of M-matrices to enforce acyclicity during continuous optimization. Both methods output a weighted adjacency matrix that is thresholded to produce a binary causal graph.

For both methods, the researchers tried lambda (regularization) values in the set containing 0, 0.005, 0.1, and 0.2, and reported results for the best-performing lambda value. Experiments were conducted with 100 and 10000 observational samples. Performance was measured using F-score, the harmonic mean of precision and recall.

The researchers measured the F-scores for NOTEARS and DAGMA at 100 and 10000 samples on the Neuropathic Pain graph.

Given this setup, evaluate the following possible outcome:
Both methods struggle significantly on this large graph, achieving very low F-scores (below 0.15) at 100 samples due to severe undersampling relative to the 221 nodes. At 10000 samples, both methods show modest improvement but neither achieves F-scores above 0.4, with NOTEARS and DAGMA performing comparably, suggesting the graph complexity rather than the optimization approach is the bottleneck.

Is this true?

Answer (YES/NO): NO